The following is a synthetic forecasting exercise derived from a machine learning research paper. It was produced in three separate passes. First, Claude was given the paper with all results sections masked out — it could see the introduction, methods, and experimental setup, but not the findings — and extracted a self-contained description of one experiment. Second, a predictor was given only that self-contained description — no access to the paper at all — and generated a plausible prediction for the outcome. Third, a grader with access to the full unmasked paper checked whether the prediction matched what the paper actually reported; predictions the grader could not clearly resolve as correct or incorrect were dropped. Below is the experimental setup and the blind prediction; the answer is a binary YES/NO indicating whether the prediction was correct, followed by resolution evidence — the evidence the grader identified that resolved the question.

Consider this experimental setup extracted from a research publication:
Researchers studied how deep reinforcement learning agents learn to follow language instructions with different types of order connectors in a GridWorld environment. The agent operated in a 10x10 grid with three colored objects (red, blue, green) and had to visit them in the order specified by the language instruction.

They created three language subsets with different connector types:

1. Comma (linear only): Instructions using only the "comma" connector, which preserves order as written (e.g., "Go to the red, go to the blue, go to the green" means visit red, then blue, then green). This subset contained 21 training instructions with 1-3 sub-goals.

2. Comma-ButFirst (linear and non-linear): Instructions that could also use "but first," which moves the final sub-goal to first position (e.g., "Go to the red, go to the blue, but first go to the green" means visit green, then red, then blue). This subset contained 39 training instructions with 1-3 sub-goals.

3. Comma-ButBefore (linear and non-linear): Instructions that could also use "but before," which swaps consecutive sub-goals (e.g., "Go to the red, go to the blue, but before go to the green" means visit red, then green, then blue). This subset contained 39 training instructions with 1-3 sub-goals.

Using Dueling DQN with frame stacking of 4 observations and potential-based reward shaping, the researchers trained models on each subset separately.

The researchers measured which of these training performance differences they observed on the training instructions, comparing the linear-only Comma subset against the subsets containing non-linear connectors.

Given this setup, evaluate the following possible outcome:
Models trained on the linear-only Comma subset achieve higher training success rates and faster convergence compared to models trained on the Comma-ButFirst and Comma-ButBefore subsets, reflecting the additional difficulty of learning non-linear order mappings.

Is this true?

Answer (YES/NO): NO